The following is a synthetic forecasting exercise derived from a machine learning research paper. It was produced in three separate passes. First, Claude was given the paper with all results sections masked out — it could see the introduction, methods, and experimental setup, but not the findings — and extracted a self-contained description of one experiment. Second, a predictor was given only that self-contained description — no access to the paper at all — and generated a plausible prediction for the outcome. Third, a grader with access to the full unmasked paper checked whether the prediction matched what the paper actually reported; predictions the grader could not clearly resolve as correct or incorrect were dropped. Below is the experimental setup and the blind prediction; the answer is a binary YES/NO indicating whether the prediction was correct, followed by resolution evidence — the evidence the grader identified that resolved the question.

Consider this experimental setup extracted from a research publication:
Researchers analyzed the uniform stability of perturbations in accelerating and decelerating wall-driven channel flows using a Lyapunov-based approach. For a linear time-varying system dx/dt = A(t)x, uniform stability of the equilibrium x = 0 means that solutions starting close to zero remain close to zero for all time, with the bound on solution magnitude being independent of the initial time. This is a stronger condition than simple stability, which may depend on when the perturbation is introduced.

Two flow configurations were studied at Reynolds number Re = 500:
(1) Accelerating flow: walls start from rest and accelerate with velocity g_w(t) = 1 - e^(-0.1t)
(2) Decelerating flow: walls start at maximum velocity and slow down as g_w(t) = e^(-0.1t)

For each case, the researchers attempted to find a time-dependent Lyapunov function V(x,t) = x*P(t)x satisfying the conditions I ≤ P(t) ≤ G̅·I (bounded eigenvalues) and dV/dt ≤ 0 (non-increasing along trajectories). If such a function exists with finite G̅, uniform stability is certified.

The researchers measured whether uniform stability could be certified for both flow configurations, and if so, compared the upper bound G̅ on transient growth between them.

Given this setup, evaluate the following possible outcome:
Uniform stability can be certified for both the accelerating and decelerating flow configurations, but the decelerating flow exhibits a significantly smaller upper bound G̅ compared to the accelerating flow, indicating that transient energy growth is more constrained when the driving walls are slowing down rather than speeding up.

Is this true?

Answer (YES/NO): NO